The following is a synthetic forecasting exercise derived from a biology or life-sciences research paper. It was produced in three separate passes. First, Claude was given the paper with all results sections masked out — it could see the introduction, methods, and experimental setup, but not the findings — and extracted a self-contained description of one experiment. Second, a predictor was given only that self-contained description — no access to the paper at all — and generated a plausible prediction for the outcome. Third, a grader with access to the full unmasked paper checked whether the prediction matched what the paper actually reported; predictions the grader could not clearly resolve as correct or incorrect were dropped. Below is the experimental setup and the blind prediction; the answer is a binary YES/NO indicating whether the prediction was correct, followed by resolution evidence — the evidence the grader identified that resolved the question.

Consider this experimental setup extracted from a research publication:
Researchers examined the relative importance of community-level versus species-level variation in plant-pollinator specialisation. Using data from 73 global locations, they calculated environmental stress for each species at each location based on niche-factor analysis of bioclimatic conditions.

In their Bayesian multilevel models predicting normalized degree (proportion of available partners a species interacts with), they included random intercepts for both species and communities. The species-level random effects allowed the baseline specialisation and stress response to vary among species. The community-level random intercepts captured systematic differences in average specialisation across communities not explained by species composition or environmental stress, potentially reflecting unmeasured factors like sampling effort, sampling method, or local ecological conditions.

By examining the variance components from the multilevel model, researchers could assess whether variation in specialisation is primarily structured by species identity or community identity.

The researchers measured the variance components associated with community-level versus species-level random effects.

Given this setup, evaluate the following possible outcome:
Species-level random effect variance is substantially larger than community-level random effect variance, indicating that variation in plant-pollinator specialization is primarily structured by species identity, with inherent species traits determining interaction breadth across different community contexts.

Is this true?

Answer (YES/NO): NO